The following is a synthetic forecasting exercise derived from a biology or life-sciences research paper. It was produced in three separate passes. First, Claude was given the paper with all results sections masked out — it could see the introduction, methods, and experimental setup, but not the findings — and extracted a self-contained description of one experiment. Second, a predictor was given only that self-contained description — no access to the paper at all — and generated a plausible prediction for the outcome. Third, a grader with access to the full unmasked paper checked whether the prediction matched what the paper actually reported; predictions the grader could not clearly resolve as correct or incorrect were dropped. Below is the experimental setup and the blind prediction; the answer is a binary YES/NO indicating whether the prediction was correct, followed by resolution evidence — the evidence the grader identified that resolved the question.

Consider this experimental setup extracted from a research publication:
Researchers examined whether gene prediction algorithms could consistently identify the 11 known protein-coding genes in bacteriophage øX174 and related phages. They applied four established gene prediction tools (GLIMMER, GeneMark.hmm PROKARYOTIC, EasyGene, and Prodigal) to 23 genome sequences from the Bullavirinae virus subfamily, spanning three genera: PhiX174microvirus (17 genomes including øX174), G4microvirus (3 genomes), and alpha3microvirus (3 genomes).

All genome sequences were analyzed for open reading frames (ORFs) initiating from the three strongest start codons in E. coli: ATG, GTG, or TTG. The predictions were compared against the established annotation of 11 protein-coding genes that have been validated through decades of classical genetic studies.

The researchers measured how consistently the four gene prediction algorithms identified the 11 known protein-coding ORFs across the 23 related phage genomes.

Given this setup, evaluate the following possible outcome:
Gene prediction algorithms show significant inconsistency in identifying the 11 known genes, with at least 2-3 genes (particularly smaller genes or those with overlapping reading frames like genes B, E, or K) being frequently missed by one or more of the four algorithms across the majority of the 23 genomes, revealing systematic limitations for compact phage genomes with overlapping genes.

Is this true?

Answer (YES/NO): NO